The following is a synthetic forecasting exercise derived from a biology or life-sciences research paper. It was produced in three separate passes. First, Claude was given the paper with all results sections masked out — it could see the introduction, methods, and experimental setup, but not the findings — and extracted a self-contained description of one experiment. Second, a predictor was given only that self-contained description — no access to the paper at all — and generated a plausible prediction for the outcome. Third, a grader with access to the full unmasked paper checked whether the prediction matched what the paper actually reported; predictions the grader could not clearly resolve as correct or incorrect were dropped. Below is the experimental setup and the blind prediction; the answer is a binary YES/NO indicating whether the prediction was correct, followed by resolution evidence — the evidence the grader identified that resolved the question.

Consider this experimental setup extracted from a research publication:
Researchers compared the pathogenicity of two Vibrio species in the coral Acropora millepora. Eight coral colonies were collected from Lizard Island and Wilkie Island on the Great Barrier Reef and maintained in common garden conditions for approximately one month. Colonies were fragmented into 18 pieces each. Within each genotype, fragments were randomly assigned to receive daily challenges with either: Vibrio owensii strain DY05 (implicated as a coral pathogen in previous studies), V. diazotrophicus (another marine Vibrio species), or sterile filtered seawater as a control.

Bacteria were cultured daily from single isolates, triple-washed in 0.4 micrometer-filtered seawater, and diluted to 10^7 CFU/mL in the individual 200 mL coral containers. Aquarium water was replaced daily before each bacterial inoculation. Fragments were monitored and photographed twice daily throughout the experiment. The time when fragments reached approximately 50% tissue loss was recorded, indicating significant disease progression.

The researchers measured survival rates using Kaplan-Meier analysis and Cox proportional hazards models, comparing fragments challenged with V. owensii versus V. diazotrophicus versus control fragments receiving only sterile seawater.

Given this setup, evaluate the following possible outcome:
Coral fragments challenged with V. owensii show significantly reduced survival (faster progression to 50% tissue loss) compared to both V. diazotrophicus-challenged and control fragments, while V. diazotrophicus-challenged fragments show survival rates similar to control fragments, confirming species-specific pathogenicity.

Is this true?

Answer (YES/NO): NO